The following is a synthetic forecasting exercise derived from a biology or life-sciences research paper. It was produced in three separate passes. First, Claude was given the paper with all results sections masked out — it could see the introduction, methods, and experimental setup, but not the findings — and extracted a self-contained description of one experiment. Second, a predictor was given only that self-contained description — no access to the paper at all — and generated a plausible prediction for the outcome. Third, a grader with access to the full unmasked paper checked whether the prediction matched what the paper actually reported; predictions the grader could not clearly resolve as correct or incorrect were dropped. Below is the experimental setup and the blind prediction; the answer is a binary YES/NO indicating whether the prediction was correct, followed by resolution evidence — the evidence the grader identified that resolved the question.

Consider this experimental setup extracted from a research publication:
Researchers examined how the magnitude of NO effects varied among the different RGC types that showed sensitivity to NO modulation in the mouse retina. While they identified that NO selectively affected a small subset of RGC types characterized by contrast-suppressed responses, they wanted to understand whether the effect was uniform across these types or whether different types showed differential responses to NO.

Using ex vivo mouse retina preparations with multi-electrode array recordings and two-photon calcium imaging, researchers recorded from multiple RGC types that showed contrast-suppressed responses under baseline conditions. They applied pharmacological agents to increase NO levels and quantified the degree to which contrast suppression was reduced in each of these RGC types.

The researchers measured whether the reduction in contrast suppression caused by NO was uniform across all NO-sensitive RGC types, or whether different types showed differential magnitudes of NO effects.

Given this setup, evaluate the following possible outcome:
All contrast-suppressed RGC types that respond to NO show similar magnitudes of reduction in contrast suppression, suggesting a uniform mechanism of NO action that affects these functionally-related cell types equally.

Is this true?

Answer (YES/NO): NO